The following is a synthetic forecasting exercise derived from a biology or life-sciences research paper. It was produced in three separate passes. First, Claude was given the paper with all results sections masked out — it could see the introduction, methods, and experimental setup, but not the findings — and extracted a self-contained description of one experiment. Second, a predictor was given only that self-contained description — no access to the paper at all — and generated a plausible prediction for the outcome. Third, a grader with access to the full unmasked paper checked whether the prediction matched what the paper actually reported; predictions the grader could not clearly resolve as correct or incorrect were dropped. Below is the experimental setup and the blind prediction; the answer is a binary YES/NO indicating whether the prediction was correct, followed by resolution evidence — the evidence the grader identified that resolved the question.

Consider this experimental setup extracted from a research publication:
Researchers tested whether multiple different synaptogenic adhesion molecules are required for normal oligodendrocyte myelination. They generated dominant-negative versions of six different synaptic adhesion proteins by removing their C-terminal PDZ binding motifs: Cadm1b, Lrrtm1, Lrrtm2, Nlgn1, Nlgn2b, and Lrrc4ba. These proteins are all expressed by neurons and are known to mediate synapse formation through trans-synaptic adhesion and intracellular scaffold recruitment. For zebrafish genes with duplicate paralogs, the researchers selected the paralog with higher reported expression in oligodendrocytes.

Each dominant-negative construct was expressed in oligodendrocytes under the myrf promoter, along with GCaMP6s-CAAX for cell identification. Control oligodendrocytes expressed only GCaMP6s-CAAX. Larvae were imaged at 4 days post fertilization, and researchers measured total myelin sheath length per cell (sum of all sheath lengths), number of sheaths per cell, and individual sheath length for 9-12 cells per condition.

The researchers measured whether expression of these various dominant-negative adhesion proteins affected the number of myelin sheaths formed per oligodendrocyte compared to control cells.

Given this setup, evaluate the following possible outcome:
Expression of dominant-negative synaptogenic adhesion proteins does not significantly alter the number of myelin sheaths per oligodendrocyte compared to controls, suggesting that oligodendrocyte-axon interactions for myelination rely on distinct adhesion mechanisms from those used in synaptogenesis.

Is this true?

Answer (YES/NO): NO